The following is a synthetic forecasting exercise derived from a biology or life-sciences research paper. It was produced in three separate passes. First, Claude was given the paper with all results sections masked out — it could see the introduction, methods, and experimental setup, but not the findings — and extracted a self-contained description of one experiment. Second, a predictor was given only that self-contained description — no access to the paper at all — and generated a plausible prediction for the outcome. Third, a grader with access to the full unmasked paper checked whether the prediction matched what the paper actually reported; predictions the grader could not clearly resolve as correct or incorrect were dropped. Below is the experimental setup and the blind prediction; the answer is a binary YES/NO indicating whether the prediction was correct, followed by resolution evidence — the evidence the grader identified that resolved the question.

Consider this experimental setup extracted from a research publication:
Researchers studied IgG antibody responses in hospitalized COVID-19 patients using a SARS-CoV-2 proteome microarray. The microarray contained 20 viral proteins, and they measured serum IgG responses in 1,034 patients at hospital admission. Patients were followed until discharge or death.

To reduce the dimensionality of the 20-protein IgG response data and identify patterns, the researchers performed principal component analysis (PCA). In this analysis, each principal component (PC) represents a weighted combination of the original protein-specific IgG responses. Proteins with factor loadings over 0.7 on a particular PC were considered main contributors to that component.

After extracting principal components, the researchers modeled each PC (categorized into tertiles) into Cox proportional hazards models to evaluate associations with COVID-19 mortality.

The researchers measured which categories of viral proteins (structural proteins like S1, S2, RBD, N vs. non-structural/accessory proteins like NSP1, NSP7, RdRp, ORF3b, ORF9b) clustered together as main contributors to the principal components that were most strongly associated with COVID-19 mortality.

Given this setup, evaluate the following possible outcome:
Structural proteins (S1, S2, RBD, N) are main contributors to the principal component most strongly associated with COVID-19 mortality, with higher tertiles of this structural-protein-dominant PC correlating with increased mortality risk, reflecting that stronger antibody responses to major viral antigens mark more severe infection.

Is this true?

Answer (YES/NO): NO